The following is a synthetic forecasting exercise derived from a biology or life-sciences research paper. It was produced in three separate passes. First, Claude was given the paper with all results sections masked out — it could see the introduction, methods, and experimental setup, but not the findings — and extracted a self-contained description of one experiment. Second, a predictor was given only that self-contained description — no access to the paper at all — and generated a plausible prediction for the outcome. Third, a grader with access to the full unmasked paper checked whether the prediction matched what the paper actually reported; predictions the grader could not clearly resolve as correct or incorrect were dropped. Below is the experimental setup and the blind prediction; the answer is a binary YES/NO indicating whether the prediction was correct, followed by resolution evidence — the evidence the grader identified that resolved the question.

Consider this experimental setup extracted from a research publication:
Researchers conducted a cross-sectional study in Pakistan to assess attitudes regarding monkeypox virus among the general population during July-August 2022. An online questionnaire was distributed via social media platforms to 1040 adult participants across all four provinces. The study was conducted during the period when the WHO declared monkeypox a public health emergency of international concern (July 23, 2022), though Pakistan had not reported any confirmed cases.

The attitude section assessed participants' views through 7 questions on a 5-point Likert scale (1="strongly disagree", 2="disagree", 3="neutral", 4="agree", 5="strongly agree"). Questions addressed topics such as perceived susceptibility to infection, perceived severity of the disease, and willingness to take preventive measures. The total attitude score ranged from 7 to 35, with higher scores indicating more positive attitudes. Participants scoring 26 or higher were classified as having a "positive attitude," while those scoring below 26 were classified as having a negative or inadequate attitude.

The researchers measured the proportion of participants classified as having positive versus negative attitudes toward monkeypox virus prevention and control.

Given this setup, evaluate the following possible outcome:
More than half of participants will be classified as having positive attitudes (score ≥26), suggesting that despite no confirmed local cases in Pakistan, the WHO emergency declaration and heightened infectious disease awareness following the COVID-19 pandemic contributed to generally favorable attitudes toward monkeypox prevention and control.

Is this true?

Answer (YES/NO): NO